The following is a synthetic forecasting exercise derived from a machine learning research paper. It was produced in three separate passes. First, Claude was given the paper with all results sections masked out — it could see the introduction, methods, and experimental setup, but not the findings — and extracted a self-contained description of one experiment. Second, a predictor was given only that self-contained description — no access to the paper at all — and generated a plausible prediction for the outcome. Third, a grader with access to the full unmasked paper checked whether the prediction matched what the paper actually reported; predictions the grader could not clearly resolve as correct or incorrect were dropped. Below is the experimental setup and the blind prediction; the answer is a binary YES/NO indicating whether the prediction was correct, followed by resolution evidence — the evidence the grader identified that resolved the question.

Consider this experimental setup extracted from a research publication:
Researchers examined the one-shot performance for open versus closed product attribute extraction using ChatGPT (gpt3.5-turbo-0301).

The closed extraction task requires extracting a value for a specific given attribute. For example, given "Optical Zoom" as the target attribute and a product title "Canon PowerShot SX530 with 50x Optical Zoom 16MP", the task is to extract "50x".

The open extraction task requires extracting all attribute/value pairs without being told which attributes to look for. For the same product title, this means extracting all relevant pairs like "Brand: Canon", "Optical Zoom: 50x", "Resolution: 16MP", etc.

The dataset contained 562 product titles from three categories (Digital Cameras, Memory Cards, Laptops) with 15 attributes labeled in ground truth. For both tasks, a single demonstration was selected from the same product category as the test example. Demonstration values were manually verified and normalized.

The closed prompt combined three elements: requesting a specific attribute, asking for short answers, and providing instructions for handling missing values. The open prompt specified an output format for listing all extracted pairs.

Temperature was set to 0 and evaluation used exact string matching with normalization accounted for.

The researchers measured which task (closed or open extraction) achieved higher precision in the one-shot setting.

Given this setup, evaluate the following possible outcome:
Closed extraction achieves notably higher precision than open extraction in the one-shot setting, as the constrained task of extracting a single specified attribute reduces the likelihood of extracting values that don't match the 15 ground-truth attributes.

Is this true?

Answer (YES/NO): NO